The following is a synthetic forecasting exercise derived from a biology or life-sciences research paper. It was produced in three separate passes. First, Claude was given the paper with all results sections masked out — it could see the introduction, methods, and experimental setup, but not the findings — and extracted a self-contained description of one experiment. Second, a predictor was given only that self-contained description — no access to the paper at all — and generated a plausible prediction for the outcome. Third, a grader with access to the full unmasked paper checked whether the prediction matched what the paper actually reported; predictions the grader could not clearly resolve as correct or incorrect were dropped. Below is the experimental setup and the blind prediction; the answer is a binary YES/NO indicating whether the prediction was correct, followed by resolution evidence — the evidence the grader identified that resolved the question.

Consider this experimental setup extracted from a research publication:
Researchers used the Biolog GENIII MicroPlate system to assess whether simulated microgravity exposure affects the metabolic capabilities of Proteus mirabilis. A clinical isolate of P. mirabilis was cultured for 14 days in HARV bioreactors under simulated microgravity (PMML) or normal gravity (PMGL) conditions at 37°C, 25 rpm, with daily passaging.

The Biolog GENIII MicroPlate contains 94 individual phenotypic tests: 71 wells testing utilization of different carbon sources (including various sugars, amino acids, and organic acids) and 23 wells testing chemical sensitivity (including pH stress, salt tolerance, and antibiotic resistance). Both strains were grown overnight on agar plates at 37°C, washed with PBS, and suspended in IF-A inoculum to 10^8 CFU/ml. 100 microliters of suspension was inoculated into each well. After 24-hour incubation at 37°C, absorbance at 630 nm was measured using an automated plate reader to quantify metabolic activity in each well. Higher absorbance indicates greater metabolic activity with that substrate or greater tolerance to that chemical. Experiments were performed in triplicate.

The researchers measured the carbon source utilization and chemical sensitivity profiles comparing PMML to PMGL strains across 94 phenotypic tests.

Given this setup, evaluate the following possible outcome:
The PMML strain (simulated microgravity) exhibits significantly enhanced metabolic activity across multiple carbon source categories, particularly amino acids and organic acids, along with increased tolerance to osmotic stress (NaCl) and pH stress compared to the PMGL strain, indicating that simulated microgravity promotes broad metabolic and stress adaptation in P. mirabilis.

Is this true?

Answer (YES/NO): NO